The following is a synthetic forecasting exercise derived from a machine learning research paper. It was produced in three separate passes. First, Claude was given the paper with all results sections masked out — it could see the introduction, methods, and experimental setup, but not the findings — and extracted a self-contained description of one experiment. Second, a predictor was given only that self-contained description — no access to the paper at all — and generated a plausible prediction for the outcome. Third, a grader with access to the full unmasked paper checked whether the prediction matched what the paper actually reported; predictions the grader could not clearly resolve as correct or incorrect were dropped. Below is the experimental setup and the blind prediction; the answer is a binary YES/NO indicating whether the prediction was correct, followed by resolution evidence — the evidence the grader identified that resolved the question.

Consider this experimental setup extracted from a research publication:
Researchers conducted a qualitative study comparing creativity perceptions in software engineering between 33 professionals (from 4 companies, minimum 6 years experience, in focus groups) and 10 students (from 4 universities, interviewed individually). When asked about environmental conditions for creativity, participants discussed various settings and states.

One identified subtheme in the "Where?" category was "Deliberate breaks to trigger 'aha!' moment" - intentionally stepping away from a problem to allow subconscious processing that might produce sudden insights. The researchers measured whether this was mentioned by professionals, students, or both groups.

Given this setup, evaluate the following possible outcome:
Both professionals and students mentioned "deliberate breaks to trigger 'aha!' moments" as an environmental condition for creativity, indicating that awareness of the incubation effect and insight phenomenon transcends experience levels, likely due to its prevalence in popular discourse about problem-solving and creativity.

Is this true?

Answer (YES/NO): NO